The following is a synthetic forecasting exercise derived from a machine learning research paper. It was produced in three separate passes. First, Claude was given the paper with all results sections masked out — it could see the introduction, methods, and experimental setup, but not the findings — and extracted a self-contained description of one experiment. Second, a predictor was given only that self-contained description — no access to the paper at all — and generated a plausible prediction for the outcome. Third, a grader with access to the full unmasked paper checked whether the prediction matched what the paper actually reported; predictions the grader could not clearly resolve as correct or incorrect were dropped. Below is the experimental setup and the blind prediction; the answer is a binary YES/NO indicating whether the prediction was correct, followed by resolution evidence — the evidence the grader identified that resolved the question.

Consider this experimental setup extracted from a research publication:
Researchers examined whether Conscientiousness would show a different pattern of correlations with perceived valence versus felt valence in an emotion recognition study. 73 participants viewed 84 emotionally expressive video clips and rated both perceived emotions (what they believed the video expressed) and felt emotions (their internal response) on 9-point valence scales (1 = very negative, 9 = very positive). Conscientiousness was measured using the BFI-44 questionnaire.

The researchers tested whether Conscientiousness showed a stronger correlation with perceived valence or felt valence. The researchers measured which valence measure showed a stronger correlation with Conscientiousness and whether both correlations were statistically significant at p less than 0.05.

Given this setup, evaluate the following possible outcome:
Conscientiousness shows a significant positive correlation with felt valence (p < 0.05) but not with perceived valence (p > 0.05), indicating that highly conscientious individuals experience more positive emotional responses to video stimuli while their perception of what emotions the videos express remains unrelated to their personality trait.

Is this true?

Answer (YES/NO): NO